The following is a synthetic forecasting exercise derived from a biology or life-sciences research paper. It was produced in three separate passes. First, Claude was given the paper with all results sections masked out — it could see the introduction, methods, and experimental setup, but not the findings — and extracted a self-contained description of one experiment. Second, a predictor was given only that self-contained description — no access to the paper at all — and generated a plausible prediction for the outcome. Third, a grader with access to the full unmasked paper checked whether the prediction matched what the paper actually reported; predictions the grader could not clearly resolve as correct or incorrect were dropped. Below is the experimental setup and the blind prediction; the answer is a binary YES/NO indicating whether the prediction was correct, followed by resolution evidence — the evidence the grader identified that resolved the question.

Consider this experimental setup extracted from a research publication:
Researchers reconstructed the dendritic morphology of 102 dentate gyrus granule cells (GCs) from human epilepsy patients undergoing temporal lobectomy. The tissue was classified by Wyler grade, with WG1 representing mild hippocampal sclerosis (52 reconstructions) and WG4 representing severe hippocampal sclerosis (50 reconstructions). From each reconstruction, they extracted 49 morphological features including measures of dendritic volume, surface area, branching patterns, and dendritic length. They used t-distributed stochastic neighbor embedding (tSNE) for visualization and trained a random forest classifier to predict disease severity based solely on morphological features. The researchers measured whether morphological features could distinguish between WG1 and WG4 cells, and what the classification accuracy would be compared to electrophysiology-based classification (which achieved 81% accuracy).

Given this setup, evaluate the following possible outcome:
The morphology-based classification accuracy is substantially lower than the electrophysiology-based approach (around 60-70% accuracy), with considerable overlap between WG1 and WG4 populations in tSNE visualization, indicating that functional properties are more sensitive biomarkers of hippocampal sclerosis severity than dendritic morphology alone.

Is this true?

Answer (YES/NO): NO